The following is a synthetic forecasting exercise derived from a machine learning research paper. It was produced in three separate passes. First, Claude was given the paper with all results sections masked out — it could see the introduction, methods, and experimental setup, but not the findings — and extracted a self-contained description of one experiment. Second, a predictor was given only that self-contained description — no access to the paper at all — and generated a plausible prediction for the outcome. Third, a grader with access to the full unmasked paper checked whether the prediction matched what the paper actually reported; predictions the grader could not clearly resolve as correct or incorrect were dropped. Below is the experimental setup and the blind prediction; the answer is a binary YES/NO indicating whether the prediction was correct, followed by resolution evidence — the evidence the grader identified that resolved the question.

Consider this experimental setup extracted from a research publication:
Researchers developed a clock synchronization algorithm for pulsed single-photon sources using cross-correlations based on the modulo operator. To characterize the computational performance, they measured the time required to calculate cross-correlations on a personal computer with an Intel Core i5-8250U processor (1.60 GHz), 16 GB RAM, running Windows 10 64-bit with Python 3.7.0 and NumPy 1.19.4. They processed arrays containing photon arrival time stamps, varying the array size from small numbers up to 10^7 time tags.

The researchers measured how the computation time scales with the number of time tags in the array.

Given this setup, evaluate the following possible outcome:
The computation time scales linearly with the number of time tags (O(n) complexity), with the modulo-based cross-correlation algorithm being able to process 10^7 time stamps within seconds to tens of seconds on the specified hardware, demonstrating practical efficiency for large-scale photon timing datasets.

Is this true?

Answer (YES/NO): YES